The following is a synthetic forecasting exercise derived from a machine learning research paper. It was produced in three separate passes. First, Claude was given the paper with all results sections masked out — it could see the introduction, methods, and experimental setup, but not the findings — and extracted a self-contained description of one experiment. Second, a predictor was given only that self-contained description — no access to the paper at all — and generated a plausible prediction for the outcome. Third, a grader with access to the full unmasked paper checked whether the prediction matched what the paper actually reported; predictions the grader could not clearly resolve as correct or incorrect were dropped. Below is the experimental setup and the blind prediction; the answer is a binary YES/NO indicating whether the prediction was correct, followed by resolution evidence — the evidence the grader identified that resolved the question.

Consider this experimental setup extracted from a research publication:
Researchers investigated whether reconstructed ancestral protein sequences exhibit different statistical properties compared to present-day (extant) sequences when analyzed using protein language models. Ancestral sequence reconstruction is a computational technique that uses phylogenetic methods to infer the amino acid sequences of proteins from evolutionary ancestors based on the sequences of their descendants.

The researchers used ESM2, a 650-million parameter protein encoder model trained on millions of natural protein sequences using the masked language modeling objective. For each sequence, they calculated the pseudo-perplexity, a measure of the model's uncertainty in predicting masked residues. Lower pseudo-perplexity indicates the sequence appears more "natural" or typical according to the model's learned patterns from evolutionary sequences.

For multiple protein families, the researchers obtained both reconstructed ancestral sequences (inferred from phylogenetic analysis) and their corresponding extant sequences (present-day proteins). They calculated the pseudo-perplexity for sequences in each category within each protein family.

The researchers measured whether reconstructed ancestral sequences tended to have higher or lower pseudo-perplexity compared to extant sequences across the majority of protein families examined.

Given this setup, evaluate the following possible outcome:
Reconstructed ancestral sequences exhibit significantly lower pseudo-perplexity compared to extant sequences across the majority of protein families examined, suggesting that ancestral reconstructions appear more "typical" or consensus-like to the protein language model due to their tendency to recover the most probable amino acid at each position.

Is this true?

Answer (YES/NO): YES